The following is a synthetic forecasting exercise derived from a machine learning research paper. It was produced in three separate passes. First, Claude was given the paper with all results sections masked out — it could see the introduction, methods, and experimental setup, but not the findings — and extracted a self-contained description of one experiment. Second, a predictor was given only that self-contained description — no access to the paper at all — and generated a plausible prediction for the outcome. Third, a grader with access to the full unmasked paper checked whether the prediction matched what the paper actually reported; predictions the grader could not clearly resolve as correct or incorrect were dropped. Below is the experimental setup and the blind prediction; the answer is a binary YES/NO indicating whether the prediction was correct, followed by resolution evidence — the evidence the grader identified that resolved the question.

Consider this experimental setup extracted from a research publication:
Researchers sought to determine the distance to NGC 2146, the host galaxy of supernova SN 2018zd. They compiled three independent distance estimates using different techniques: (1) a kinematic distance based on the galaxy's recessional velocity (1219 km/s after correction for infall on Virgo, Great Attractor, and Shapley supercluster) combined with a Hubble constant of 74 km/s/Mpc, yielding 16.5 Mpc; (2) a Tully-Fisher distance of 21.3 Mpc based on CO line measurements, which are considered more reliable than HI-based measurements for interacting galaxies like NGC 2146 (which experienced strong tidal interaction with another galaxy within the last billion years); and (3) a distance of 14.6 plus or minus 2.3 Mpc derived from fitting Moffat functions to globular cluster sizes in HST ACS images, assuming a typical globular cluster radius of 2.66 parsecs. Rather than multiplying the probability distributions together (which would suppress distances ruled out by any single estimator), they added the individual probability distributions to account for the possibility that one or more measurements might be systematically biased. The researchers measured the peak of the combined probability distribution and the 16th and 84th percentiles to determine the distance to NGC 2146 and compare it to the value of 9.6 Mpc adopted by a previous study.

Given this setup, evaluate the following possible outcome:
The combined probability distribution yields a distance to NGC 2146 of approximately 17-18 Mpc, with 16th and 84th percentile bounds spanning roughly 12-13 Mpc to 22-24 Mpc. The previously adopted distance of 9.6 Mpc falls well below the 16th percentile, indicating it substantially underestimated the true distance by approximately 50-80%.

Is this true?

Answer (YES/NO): NO